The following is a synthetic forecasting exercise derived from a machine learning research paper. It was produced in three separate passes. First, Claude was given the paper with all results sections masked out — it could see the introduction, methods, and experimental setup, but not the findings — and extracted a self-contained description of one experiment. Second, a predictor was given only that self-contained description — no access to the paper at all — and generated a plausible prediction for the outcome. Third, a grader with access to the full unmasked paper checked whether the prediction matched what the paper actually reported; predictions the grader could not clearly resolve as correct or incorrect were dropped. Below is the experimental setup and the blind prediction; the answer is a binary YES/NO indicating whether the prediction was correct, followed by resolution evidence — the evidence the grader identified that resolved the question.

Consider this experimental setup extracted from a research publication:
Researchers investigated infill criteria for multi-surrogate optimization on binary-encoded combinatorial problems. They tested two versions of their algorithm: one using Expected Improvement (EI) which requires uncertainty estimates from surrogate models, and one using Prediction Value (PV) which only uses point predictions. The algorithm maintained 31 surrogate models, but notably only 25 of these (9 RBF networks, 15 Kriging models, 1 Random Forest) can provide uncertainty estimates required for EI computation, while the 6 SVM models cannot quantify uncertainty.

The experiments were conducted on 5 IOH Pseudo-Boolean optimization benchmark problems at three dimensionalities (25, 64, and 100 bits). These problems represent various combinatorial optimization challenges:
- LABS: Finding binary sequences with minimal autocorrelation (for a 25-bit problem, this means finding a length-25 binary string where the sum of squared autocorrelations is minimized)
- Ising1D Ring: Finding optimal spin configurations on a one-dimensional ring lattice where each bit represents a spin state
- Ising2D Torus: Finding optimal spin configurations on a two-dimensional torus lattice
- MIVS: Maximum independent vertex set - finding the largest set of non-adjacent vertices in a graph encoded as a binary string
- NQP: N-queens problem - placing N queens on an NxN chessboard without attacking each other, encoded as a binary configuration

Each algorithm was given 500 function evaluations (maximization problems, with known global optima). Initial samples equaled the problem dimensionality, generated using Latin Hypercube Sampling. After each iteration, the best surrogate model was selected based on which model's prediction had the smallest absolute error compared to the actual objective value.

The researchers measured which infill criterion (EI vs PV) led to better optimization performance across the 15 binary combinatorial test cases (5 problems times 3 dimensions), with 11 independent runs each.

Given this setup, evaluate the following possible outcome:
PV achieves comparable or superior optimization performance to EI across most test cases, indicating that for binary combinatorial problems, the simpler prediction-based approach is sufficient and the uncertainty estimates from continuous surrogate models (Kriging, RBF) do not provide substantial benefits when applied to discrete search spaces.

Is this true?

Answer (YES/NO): NO